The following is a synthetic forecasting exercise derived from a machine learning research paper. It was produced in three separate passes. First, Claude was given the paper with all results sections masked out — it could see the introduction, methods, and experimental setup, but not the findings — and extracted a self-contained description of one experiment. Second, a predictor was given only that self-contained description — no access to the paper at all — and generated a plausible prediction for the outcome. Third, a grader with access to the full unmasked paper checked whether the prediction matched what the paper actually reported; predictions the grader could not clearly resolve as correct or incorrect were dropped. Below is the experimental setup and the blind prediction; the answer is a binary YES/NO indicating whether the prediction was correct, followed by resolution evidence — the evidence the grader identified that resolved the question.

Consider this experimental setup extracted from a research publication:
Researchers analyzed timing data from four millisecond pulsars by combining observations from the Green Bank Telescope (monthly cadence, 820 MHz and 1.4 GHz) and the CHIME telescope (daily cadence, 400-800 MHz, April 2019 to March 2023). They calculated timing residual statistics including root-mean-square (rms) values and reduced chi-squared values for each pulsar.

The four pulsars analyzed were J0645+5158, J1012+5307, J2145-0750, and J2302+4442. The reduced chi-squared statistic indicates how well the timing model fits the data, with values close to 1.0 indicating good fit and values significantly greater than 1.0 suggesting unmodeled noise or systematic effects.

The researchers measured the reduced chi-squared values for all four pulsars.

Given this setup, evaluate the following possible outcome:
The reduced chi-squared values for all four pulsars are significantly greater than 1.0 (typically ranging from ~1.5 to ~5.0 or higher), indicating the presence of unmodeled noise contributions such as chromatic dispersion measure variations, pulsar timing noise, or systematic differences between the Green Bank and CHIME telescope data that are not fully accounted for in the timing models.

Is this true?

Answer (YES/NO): NO